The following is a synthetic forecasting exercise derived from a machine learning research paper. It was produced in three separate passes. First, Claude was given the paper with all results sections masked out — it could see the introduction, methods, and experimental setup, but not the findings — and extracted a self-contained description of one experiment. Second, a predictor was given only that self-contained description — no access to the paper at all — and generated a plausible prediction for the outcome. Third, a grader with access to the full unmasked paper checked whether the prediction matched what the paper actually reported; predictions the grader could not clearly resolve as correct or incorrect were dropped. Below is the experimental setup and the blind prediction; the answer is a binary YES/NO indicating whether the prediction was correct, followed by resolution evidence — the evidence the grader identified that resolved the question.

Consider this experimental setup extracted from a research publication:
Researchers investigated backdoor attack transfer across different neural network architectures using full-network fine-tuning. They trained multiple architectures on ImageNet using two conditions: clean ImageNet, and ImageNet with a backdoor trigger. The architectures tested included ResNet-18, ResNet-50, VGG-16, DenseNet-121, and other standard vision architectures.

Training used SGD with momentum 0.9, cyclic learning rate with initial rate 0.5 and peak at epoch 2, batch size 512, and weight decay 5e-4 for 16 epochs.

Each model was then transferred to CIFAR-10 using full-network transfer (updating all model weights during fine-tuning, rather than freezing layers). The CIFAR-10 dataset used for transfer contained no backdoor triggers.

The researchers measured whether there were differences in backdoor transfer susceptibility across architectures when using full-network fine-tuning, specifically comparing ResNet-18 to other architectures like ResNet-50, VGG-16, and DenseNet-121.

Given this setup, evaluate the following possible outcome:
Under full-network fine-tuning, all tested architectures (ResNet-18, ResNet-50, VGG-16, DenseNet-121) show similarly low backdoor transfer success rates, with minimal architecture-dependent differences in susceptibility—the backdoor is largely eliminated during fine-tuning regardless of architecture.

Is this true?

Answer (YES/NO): NO